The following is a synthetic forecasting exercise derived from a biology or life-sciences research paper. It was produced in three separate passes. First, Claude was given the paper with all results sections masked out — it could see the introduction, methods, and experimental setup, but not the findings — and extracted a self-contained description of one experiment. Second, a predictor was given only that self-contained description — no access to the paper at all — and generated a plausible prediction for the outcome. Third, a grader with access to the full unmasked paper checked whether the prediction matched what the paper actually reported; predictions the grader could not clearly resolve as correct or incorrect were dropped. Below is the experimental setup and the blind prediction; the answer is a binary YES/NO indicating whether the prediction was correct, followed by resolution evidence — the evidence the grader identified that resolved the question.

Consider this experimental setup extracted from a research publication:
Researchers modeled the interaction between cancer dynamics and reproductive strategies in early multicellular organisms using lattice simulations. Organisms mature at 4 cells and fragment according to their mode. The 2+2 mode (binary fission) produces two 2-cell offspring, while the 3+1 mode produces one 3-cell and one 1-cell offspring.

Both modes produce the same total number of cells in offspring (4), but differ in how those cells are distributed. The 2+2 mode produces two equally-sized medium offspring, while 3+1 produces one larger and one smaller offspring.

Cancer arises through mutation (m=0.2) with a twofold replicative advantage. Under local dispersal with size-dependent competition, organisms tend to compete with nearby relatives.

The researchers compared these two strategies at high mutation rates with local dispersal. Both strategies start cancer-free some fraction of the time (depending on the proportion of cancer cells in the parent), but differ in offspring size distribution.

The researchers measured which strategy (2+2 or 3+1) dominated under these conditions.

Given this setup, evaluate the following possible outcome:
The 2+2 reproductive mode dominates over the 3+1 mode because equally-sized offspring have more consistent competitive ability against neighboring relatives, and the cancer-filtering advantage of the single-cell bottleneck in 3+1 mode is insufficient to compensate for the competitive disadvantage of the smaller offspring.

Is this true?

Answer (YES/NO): NO